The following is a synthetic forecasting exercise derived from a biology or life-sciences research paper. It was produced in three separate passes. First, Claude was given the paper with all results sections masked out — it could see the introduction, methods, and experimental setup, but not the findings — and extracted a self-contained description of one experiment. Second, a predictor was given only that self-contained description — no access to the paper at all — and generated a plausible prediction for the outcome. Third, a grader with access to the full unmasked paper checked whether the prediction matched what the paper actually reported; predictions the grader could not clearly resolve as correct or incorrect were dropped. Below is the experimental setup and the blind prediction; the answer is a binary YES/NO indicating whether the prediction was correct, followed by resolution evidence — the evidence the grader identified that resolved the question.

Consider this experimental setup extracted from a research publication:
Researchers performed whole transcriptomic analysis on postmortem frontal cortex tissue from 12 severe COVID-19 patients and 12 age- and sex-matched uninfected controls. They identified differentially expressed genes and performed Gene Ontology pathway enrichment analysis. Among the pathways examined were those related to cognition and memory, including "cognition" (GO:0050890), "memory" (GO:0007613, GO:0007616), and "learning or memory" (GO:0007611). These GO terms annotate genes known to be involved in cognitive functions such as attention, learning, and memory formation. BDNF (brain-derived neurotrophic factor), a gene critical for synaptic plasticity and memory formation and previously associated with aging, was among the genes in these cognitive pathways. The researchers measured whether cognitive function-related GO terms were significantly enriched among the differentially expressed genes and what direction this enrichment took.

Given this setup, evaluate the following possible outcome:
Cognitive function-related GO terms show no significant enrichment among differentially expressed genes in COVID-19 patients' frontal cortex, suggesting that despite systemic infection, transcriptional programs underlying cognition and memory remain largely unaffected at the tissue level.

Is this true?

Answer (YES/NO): NO